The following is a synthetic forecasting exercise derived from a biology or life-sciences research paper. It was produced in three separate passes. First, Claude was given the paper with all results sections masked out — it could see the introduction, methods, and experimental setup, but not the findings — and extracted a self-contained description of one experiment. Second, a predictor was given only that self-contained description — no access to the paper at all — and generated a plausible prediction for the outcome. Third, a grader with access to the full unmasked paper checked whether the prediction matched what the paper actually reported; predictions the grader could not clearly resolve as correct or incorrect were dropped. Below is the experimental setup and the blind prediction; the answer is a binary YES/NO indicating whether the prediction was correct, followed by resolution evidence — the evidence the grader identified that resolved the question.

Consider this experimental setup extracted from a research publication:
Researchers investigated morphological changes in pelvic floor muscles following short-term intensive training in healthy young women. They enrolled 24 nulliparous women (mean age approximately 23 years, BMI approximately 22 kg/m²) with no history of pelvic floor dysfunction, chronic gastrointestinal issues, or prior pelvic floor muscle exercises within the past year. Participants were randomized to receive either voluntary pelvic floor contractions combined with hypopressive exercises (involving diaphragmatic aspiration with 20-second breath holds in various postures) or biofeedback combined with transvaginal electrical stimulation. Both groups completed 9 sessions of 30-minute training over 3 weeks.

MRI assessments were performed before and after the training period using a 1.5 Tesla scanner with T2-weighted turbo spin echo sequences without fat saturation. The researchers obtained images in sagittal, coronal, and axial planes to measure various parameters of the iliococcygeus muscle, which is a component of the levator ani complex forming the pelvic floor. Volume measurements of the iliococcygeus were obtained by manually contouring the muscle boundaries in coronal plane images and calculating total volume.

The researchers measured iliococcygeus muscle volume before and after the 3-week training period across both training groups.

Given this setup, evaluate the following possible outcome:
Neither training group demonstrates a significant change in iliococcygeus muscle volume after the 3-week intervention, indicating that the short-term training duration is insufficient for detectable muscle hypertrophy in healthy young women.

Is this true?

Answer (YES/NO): NO